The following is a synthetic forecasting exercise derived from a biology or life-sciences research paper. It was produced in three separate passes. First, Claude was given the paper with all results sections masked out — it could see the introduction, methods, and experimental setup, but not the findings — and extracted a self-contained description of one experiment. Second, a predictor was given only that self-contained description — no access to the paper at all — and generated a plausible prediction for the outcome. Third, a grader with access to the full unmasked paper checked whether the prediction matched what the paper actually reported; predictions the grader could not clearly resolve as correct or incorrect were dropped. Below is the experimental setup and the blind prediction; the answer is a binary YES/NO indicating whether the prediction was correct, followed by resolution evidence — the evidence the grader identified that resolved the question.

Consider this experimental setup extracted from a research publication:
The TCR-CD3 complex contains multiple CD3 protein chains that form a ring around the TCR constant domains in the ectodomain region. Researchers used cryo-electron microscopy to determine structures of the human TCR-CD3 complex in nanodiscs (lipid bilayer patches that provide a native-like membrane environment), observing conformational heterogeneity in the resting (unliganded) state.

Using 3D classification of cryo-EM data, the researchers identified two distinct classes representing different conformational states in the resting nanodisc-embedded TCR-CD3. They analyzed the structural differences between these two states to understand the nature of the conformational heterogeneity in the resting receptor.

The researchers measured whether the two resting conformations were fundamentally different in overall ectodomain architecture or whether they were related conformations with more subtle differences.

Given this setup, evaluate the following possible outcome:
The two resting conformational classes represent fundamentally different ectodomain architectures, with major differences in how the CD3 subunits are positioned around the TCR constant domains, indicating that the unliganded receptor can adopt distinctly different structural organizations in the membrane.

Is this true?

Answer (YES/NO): NO